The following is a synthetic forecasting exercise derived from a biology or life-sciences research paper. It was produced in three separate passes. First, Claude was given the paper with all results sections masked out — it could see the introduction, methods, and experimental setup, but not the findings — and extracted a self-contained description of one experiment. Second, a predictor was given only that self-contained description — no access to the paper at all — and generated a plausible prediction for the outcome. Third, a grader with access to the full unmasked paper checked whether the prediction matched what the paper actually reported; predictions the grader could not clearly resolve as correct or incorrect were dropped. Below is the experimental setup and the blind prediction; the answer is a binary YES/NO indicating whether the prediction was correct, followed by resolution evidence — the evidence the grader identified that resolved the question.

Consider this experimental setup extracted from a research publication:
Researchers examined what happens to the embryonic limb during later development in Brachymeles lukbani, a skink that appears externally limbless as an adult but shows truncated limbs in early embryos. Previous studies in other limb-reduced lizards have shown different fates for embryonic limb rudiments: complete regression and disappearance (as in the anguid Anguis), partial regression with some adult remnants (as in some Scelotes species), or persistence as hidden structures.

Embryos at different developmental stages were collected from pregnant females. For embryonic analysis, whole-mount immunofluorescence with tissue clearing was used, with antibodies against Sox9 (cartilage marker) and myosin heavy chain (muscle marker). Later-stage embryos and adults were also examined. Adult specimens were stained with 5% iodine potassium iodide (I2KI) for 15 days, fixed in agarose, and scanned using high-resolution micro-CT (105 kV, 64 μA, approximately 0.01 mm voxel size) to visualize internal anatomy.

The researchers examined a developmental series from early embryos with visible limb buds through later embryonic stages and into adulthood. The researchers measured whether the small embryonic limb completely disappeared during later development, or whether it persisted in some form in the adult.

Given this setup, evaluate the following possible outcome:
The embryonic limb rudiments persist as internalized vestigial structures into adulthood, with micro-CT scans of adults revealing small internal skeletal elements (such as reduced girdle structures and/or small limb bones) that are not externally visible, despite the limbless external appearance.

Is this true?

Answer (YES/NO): YES